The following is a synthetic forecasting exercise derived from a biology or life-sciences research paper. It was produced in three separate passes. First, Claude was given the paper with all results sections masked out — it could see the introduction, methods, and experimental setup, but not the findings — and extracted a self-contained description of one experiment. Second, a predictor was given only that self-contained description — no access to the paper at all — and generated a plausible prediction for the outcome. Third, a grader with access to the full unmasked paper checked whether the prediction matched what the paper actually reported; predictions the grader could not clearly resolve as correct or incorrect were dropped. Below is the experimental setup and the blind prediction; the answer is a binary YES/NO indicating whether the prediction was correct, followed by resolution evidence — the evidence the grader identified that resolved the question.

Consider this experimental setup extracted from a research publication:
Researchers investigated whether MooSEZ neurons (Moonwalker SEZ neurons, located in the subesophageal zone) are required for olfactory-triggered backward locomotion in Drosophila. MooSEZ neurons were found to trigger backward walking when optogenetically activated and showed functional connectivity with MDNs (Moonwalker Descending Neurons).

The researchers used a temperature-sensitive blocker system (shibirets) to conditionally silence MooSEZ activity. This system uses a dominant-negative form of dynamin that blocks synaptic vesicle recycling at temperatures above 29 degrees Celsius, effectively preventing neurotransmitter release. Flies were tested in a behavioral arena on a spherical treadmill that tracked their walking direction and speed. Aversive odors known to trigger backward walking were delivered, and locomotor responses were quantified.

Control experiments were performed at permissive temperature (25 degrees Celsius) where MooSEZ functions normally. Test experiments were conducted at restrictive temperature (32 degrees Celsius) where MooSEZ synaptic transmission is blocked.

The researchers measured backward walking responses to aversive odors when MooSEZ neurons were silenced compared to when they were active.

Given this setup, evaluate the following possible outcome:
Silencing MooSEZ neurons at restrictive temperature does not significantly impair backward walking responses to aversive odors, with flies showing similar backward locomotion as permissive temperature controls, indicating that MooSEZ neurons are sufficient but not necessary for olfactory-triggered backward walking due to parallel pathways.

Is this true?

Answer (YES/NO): YES